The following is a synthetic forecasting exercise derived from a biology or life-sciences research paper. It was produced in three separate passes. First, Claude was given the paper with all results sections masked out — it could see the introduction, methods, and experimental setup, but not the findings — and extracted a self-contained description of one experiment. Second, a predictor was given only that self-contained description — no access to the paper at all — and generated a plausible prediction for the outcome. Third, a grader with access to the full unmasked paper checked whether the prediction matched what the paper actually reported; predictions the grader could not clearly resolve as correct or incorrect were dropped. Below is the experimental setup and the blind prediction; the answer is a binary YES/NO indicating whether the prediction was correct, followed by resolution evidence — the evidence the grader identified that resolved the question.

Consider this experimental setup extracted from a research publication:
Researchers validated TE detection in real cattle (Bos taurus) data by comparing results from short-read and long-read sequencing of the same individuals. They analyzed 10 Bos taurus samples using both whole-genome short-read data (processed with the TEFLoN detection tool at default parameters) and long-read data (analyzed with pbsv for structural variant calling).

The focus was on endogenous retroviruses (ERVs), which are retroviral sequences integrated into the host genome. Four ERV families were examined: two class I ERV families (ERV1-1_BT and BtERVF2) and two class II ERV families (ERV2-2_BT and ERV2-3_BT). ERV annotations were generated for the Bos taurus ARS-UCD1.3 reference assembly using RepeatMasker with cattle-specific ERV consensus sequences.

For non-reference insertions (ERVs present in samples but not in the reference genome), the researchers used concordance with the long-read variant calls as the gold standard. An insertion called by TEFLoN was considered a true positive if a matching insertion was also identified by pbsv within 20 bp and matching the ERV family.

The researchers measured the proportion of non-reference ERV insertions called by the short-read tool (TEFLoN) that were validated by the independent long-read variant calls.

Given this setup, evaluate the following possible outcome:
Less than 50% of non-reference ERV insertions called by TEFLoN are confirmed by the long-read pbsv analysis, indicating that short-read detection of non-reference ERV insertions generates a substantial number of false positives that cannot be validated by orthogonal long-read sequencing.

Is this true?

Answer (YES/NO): NO